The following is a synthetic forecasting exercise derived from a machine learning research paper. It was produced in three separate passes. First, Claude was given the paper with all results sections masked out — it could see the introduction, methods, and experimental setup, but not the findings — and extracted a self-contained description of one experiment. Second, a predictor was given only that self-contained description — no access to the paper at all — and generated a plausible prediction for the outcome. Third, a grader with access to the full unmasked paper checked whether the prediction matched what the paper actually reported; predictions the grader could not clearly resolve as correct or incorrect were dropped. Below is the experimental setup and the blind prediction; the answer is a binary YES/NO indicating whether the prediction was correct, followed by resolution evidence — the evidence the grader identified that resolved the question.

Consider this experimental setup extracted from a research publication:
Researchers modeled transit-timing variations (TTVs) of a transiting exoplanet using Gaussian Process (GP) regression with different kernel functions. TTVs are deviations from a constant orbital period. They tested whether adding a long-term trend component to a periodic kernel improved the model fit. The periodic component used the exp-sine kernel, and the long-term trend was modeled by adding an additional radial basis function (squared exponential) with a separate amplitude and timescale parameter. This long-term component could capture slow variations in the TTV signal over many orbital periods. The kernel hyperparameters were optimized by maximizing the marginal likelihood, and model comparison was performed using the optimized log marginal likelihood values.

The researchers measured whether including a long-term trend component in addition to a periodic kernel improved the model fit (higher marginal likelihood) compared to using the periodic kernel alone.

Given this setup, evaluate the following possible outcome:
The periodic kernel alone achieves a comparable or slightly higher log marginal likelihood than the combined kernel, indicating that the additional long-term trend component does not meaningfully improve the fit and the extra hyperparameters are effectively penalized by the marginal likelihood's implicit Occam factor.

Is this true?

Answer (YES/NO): NO